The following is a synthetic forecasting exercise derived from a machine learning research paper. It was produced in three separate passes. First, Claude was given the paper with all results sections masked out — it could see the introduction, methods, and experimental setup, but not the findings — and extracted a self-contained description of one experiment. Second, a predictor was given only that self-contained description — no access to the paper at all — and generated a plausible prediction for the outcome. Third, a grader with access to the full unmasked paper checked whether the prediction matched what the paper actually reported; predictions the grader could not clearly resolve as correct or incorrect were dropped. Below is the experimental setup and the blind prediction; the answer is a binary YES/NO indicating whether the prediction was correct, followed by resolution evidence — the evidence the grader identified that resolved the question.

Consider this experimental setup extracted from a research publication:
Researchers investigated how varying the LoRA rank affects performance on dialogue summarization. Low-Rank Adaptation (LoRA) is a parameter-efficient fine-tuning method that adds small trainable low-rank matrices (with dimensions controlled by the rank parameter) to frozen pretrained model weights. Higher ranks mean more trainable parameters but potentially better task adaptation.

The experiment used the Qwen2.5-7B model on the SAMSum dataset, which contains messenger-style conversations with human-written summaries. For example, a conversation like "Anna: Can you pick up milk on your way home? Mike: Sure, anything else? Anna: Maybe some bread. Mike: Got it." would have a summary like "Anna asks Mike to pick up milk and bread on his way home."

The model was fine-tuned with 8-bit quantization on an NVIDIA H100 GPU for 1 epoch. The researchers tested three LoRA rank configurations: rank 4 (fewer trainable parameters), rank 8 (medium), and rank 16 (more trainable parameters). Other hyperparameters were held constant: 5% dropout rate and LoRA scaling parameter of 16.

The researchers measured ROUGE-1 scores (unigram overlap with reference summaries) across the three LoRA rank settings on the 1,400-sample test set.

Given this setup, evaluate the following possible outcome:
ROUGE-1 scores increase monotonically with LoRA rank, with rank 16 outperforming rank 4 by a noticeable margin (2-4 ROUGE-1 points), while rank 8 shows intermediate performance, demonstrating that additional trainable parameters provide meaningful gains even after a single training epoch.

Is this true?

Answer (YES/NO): NO